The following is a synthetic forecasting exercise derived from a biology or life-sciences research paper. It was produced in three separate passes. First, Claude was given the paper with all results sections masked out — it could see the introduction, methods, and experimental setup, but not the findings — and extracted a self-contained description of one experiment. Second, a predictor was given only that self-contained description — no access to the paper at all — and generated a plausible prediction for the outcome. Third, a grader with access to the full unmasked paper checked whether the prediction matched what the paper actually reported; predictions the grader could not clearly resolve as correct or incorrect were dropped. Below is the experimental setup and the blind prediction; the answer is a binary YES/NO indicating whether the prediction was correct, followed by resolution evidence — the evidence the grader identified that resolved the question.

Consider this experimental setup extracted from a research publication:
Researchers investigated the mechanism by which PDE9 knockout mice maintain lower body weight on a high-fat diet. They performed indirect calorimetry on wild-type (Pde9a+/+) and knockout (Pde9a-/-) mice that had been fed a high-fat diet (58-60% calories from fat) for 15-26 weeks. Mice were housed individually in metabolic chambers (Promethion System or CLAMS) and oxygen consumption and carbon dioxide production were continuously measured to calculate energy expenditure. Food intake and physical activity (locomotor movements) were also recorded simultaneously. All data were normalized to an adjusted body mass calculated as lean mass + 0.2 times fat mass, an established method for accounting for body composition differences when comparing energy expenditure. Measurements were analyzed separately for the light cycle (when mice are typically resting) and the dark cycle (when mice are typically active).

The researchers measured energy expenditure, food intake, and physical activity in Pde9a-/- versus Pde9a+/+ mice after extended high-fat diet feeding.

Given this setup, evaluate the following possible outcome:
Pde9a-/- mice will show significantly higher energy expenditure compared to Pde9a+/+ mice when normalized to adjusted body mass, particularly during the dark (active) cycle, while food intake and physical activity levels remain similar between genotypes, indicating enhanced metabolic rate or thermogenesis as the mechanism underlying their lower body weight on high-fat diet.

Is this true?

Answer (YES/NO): YES